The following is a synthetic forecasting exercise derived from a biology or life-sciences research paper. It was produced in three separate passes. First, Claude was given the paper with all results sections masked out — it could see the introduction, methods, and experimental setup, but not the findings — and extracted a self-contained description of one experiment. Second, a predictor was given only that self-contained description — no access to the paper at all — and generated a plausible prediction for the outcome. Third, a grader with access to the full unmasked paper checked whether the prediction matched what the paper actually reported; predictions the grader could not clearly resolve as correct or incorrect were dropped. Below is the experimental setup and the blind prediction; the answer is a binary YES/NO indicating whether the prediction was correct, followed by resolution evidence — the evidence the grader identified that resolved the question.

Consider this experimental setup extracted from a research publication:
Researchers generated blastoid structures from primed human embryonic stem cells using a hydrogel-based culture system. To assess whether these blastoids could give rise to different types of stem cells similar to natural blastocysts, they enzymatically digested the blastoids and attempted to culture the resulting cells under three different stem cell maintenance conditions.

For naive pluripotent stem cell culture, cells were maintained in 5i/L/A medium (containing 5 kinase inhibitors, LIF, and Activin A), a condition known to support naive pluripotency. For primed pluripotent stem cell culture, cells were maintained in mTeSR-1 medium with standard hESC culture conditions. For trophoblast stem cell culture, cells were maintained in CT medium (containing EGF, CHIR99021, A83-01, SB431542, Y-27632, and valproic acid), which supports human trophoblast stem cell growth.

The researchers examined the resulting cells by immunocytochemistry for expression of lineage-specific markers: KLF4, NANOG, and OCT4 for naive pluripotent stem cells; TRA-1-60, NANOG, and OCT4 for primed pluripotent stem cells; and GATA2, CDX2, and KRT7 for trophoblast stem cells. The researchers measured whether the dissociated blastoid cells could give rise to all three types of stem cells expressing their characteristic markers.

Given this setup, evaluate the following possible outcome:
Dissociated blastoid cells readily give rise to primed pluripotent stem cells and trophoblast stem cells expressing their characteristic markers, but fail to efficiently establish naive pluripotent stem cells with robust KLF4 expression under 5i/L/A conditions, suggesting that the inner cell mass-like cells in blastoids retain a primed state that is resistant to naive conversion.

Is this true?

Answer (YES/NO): NO